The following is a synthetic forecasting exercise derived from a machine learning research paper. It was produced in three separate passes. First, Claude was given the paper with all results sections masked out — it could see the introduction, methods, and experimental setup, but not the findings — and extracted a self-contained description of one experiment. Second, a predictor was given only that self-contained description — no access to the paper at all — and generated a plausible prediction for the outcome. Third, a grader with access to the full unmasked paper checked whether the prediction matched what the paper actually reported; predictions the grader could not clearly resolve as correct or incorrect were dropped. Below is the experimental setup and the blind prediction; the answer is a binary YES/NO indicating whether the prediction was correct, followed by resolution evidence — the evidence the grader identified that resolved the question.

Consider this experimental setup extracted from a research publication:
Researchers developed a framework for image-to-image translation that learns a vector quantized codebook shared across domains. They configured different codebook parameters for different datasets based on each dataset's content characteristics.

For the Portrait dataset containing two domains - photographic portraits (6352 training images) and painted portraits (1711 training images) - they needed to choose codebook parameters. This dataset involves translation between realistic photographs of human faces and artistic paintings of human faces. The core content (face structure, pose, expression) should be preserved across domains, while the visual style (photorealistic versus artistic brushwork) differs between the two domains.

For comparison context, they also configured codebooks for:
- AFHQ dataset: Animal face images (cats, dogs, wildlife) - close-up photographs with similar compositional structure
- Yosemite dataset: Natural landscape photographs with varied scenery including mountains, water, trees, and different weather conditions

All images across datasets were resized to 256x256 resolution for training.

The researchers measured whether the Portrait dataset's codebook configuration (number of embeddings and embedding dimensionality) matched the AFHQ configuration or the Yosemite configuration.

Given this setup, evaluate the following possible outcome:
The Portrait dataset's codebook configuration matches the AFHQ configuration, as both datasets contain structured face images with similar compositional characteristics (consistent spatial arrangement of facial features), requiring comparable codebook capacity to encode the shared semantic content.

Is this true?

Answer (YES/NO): YES